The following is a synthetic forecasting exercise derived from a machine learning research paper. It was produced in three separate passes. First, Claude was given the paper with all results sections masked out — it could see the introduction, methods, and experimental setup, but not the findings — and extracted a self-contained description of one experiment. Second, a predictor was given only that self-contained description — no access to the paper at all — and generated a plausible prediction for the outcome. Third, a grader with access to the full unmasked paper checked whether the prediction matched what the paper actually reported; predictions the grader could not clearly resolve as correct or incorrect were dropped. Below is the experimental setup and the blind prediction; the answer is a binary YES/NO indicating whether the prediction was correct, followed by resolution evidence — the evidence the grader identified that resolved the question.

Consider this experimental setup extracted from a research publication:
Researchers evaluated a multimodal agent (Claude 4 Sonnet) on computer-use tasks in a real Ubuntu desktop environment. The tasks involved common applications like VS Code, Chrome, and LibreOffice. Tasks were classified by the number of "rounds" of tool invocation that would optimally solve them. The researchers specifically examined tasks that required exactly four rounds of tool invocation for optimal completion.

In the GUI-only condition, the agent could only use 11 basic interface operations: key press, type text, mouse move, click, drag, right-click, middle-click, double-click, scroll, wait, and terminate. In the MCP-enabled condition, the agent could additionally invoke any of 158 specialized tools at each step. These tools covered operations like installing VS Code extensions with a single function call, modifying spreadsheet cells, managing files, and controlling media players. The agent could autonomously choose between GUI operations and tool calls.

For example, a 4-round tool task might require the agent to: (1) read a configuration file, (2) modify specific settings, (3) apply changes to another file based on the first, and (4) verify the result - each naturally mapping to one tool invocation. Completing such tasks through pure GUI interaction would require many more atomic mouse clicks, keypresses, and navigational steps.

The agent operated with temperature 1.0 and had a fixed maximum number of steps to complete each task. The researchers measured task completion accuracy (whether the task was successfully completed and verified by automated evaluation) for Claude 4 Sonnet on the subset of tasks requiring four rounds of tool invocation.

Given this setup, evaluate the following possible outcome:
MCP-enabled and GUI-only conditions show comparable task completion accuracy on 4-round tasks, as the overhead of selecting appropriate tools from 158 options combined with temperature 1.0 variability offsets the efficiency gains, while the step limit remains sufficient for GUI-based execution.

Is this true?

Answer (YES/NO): NO